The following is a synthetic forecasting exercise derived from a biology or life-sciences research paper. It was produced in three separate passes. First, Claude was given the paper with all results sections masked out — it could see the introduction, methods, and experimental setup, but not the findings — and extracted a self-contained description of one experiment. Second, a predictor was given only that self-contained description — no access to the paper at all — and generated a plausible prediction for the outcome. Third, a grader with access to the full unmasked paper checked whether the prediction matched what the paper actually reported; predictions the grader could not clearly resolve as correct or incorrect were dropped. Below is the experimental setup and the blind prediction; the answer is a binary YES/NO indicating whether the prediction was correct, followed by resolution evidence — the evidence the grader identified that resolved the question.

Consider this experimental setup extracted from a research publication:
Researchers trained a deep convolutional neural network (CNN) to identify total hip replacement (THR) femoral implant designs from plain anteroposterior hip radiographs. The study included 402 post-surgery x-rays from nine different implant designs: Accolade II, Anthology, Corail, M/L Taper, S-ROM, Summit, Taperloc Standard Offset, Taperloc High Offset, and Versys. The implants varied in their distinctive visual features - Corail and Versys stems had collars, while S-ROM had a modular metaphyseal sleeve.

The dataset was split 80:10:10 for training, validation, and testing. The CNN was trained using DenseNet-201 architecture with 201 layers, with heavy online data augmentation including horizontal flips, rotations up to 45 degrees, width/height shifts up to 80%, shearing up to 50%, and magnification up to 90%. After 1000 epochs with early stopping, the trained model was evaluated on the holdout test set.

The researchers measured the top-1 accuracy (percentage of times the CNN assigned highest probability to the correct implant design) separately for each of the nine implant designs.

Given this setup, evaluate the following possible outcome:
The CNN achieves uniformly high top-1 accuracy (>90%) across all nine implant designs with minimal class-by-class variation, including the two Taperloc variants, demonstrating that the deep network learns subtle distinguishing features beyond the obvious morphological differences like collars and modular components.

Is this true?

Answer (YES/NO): NO